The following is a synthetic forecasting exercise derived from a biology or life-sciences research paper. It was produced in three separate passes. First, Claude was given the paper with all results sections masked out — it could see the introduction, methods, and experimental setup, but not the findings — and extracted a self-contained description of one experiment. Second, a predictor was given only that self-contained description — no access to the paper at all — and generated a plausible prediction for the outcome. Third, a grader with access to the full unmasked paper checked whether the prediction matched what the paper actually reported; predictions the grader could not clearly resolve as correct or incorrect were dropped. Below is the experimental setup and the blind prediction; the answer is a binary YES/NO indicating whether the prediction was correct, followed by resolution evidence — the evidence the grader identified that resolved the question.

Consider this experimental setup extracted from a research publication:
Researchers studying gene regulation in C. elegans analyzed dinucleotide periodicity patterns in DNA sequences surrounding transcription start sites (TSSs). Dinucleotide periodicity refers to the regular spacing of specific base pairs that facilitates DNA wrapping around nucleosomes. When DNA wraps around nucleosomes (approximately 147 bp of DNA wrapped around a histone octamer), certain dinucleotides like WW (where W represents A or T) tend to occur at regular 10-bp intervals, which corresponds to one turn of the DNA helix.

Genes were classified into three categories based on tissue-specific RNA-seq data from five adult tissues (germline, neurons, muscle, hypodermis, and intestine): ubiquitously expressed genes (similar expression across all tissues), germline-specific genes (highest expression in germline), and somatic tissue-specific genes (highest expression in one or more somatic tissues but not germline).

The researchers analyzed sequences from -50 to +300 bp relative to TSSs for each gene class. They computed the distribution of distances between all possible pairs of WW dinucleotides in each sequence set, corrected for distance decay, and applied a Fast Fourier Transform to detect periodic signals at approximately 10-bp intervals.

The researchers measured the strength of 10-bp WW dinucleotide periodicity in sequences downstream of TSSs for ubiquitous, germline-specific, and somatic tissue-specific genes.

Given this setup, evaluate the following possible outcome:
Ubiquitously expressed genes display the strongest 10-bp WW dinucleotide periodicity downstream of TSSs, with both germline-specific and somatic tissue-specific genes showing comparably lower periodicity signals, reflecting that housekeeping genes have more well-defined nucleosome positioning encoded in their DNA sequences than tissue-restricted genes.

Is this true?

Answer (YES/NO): NO